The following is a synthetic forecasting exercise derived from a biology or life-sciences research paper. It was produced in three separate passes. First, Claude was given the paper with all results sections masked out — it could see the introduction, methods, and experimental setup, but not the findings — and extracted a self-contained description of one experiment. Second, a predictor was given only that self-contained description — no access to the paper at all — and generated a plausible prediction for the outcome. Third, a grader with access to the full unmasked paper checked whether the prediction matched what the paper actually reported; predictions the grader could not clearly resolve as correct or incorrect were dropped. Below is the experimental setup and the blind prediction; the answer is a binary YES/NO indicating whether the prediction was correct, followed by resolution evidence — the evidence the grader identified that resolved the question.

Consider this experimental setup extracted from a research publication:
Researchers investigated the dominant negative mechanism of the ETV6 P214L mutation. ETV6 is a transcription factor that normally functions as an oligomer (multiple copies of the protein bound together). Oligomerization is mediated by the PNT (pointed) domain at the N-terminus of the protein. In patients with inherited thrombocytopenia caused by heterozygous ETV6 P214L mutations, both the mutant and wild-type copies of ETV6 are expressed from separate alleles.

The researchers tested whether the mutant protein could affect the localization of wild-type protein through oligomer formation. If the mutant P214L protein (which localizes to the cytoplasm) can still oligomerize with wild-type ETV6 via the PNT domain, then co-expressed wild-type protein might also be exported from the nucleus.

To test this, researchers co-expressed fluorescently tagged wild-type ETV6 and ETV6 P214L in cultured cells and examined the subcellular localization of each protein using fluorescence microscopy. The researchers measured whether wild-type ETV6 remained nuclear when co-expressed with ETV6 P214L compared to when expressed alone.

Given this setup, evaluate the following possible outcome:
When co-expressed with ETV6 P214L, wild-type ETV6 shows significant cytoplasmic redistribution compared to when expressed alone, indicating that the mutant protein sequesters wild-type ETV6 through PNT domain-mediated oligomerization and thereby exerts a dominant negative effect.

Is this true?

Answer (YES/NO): YES